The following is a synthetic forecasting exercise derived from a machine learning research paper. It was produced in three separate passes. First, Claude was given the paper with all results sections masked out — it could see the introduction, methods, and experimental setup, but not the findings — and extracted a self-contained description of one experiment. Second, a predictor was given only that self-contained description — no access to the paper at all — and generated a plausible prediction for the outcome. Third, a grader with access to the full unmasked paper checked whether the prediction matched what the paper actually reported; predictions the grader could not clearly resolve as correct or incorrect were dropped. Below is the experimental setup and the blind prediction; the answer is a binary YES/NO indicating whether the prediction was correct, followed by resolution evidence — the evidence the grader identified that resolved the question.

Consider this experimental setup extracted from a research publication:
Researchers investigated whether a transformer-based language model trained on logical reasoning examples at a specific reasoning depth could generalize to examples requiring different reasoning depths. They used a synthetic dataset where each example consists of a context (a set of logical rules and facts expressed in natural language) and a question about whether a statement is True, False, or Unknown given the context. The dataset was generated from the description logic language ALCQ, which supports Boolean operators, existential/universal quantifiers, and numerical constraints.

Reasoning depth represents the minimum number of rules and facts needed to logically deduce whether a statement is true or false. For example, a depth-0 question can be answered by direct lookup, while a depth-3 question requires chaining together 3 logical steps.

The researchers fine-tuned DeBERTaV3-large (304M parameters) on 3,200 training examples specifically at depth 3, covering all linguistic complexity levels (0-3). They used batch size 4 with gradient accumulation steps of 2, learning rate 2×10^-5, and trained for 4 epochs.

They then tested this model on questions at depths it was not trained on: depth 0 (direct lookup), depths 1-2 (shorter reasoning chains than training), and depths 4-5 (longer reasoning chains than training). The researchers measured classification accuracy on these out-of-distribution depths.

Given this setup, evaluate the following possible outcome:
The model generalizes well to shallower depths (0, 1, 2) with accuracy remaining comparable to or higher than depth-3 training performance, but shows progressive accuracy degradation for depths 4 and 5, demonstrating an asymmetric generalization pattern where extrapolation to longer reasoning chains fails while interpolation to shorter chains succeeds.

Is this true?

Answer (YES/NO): NO